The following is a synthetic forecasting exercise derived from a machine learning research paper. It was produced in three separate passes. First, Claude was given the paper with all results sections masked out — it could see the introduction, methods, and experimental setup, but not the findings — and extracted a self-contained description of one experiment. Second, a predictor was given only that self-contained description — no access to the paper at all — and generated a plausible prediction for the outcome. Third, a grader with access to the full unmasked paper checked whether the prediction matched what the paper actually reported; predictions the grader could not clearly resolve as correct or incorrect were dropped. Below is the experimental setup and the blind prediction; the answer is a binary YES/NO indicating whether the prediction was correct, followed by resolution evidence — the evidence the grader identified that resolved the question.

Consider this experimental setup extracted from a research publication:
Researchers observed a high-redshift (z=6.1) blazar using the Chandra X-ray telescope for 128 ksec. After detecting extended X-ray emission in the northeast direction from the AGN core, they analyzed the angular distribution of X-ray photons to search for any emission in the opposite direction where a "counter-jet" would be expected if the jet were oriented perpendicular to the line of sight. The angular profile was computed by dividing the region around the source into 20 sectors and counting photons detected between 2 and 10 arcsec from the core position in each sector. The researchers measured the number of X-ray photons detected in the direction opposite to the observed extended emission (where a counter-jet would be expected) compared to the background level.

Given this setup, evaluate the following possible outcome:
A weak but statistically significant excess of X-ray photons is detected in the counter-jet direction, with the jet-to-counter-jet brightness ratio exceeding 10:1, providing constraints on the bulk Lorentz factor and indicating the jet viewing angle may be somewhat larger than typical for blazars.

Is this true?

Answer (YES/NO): NO